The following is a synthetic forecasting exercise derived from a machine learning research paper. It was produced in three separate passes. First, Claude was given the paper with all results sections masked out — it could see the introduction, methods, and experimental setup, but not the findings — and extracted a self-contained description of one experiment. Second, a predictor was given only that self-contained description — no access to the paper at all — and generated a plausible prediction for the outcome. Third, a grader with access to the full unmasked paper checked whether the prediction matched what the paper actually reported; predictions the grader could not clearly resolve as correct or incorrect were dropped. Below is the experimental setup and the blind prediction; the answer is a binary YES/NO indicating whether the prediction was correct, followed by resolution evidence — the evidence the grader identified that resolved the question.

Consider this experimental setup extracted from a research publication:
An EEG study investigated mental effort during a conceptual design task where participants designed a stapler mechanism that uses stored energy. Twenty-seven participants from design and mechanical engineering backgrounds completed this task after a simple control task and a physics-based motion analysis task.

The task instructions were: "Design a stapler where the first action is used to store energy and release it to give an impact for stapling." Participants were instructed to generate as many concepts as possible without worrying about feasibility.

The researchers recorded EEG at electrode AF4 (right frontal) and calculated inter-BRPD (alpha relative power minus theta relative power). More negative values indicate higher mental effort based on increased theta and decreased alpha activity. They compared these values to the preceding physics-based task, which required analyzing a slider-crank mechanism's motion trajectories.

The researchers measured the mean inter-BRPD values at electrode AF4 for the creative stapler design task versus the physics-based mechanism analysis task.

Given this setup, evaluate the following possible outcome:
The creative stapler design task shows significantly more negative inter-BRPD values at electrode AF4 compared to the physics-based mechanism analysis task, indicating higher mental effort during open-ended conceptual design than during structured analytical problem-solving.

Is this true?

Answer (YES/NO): NO